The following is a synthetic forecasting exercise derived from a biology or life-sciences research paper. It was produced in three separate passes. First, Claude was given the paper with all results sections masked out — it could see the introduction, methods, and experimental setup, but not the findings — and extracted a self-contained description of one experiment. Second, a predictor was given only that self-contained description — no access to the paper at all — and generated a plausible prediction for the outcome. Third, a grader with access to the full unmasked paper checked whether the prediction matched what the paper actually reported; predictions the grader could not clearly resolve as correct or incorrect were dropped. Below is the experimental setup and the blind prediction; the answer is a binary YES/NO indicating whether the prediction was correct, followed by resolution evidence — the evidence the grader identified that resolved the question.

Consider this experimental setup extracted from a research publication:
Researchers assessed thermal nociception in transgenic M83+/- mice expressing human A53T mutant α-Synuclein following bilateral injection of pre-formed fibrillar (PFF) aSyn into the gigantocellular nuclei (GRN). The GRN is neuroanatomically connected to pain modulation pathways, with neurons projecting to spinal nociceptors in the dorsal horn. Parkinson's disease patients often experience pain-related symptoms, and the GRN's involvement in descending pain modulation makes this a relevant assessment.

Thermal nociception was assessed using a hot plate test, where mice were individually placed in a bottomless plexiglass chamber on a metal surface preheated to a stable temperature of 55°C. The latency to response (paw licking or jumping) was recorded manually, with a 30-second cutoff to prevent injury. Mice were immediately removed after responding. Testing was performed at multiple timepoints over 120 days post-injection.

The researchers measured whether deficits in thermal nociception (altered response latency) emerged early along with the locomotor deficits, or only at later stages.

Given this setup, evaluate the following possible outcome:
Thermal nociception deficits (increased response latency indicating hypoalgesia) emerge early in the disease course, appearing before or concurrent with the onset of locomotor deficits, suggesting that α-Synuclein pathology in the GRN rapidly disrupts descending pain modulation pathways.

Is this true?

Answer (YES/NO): NO